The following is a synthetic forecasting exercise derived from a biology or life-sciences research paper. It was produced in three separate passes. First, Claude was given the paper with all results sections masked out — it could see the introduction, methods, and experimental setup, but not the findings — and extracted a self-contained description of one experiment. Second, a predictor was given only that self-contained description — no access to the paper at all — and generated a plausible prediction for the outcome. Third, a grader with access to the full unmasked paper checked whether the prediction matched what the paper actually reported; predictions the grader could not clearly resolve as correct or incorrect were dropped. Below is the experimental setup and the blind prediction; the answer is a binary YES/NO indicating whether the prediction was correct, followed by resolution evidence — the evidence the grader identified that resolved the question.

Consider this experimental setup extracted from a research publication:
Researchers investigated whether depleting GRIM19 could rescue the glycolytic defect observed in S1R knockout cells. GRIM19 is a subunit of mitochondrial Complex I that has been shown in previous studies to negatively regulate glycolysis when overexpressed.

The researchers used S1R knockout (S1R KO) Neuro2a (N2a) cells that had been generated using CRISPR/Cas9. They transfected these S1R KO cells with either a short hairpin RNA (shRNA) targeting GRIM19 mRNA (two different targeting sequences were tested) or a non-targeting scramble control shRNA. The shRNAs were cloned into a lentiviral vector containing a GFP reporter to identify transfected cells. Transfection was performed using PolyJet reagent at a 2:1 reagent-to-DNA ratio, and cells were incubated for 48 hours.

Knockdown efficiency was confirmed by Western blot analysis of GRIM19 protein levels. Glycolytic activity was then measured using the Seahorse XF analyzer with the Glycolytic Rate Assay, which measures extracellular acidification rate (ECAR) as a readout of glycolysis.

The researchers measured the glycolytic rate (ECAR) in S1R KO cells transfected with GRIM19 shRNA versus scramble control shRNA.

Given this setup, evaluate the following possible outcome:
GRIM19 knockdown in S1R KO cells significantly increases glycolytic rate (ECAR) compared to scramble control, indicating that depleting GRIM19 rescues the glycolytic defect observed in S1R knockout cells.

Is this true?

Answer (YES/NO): YES